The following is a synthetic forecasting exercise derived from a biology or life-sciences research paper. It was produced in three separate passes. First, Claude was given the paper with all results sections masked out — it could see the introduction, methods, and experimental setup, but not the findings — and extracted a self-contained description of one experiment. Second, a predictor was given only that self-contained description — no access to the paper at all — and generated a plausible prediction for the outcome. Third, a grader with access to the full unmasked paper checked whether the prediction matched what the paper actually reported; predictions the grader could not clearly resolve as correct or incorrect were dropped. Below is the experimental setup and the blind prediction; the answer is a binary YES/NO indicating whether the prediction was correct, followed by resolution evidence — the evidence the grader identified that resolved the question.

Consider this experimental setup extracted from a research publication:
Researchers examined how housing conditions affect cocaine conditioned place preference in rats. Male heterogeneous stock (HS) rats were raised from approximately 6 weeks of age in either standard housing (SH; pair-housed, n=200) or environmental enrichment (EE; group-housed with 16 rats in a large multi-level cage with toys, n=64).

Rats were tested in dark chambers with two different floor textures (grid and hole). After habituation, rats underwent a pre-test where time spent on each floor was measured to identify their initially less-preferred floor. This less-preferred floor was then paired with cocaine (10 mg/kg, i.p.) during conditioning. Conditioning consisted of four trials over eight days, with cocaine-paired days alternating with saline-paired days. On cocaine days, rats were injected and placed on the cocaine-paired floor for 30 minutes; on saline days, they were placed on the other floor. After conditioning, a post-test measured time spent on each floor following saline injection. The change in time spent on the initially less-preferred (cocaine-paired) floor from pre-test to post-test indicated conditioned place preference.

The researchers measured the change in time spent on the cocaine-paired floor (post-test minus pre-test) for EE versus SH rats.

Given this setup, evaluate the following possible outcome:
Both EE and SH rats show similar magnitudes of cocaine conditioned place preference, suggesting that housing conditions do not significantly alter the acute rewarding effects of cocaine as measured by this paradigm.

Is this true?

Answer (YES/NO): YES